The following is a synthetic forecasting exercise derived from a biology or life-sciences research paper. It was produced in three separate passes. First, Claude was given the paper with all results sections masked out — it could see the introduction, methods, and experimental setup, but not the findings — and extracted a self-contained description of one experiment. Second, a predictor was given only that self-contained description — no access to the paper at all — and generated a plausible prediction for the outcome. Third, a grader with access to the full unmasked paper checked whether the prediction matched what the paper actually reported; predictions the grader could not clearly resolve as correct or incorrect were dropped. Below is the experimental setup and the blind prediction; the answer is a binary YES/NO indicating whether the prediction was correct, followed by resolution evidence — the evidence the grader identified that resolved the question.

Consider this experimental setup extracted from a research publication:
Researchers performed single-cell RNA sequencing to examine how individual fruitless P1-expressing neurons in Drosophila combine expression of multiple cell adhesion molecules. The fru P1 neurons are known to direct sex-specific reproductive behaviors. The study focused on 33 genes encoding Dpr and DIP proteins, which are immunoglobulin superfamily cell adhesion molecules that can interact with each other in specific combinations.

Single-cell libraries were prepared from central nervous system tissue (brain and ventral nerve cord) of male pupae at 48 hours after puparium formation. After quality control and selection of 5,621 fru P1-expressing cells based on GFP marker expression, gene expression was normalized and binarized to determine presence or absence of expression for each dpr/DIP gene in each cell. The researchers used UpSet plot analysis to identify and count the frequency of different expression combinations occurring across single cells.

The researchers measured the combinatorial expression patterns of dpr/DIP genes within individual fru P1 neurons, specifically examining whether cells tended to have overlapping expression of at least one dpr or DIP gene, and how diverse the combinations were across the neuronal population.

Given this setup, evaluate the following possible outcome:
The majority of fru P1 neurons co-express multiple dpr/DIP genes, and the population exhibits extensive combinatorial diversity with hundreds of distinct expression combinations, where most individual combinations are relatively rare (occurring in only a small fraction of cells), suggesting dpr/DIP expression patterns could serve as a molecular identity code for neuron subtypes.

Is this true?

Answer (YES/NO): YES